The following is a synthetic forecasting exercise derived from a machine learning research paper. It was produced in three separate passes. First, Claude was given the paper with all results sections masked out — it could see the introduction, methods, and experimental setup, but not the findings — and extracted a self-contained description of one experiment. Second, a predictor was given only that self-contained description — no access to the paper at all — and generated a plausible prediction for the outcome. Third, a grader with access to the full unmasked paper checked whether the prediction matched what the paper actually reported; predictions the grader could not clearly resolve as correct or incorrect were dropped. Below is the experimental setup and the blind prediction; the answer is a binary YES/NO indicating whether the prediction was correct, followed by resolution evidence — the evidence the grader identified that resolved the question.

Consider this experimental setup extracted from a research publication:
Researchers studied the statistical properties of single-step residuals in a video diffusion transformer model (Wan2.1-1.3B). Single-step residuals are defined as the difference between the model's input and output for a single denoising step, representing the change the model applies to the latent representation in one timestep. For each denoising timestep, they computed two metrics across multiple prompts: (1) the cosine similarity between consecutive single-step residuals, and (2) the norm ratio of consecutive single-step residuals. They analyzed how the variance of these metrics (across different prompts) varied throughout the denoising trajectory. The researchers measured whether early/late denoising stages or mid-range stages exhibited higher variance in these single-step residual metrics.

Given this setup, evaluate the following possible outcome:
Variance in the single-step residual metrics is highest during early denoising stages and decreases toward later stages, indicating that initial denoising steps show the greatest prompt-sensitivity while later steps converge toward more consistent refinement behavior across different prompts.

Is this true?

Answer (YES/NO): NO